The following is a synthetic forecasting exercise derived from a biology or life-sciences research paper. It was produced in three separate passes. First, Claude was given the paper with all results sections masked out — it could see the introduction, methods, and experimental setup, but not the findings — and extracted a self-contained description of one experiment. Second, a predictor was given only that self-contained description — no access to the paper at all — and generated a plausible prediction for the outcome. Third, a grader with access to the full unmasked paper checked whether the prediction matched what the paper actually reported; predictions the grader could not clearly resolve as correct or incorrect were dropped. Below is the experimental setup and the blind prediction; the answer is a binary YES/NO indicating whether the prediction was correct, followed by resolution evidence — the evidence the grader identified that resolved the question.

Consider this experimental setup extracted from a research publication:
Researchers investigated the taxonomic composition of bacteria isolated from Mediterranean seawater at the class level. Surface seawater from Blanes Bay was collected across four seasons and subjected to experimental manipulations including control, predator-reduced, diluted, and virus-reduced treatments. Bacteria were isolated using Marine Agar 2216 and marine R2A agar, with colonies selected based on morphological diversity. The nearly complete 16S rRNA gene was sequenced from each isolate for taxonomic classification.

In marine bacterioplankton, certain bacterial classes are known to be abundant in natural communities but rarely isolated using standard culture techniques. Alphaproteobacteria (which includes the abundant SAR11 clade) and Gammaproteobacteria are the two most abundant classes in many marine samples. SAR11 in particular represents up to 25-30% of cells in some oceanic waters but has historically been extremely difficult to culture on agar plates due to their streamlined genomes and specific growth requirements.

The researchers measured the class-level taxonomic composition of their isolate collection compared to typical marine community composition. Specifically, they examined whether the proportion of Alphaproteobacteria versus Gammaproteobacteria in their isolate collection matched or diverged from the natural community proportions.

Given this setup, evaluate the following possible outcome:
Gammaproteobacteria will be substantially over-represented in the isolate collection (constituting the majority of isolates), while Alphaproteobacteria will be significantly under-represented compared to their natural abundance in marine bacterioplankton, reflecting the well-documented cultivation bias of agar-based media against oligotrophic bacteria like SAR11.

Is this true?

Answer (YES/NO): YES